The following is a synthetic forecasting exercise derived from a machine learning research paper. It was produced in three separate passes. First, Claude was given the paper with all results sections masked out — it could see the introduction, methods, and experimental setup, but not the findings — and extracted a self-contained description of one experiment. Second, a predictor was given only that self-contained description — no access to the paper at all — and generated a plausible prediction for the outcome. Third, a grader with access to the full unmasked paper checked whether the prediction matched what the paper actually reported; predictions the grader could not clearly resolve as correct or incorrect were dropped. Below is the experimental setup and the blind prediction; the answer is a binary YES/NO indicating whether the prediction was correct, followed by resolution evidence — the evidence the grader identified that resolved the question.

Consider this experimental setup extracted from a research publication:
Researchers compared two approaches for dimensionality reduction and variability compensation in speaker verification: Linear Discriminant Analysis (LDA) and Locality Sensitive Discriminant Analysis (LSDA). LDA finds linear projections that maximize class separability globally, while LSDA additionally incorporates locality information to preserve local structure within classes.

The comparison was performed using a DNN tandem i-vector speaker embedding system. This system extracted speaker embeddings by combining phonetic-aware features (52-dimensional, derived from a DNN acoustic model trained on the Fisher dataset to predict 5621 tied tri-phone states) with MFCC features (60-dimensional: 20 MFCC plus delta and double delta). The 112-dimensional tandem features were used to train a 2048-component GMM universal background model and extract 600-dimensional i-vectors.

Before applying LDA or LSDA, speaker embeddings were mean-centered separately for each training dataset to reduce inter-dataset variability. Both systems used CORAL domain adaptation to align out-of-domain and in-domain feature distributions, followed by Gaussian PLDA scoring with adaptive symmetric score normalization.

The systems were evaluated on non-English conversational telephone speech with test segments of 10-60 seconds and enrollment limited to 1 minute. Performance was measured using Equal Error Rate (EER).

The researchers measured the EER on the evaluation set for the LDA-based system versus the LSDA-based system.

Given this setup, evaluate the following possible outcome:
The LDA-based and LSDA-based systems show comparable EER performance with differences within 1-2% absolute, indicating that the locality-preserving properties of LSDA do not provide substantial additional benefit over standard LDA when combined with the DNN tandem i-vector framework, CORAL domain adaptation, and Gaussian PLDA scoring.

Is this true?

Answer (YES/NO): NO